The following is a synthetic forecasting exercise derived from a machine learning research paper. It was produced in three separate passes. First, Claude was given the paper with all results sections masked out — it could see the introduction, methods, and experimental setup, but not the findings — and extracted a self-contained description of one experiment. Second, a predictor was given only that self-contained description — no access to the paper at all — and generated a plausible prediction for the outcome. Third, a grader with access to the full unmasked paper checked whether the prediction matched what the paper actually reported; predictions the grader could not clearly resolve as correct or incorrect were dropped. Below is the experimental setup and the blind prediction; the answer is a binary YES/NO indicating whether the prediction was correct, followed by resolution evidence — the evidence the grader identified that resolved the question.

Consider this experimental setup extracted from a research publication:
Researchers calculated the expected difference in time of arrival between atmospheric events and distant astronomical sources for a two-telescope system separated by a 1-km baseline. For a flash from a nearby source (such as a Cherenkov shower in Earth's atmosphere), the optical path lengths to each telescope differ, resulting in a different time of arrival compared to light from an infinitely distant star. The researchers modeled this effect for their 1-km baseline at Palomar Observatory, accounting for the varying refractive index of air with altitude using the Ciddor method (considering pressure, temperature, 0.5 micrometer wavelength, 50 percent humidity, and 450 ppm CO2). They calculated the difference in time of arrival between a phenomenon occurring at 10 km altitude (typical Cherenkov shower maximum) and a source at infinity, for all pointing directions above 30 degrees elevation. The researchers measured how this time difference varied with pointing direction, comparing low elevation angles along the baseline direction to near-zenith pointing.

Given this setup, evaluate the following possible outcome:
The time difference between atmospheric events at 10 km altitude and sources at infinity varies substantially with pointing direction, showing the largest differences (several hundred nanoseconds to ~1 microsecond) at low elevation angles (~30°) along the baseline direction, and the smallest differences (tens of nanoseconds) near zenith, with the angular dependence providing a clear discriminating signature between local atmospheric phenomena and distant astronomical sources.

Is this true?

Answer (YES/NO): NO